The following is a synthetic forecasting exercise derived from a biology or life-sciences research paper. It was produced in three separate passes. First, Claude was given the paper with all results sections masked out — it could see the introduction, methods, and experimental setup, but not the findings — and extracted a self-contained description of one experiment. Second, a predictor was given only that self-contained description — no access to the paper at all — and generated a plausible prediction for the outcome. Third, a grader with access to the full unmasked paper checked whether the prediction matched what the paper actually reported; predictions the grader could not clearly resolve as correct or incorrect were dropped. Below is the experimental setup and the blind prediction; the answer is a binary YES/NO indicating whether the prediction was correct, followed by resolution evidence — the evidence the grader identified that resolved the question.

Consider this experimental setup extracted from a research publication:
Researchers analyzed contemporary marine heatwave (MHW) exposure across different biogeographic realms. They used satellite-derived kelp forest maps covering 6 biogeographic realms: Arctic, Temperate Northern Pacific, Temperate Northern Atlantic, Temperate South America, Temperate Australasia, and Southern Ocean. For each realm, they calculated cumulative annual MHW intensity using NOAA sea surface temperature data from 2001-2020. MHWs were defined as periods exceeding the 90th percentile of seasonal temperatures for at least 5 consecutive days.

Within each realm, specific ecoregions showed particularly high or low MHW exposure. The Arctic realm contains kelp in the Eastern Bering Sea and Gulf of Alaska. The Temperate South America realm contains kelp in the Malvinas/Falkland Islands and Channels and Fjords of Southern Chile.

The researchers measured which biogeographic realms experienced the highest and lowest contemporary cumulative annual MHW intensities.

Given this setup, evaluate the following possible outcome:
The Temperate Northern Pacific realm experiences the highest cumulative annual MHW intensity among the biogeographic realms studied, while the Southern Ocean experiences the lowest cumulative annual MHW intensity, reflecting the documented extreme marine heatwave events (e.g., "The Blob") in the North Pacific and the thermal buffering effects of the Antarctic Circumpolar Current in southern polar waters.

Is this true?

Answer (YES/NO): NO